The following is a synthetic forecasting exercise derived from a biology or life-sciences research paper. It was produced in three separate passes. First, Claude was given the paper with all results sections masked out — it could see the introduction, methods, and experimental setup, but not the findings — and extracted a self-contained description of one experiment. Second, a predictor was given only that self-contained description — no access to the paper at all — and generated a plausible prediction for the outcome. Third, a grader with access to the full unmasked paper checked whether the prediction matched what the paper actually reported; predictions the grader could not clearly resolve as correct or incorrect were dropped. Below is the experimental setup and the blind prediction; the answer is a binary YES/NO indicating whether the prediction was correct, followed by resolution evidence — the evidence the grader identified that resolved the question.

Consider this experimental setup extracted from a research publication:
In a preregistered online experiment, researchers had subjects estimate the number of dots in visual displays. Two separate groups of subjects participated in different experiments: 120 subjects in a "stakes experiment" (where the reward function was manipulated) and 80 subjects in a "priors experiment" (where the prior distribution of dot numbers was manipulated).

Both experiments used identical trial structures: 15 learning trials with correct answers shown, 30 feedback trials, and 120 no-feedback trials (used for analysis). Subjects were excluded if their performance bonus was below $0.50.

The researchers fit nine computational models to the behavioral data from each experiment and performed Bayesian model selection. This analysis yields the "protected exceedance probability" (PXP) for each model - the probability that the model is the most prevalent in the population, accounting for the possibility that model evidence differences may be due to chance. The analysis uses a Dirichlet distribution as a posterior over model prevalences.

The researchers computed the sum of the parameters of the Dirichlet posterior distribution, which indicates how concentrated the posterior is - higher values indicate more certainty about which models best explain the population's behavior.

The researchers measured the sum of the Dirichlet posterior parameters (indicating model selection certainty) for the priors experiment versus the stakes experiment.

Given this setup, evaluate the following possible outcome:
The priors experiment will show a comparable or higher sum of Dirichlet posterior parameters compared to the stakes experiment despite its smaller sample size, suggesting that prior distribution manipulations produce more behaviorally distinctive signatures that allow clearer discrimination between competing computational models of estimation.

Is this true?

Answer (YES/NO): NO